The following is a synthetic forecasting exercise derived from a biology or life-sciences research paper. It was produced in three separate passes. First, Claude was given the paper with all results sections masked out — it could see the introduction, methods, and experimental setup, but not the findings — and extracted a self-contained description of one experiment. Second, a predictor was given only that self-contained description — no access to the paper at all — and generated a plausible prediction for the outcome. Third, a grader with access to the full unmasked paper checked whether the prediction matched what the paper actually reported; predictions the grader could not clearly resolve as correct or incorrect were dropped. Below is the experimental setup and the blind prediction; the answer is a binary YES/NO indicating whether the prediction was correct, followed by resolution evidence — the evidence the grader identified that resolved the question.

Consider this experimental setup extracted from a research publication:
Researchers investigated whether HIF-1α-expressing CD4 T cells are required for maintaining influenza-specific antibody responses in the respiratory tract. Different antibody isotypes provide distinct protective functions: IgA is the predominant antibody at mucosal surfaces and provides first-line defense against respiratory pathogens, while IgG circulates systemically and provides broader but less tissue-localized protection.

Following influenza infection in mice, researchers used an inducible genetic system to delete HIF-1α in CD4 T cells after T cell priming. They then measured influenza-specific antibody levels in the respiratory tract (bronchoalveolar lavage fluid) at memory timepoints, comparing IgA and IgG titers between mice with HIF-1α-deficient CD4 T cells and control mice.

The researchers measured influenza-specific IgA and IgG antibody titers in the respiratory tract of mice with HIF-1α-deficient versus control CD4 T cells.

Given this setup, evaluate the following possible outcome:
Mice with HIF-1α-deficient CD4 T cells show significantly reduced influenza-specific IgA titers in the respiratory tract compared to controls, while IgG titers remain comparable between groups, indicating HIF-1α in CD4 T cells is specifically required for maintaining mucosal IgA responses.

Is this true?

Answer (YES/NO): YES